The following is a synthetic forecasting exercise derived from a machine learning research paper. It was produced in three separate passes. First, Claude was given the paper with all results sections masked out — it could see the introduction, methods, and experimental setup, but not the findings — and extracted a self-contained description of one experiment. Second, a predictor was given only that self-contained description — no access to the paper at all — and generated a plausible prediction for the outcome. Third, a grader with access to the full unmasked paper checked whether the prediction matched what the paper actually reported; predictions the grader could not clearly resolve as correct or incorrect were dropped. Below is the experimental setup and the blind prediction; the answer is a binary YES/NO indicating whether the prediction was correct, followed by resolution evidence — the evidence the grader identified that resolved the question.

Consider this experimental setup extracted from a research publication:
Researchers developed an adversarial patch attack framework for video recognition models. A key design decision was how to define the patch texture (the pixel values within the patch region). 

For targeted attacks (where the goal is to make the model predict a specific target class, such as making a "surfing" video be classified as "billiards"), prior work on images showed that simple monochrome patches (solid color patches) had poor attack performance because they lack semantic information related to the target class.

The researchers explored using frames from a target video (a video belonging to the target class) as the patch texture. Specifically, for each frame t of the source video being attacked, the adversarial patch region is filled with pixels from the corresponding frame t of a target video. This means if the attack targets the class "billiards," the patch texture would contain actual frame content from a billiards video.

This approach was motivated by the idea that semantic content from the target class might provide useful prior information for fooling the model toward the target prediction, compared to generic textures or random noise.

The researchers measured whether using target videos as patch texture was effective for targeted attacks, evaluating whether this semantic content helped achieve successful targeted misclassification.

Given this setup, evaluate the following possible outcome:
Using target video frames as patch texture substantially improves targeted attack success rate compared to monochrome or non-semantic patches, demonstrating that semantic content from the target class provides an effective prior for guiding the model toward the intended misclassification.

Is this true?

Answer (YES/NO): YES